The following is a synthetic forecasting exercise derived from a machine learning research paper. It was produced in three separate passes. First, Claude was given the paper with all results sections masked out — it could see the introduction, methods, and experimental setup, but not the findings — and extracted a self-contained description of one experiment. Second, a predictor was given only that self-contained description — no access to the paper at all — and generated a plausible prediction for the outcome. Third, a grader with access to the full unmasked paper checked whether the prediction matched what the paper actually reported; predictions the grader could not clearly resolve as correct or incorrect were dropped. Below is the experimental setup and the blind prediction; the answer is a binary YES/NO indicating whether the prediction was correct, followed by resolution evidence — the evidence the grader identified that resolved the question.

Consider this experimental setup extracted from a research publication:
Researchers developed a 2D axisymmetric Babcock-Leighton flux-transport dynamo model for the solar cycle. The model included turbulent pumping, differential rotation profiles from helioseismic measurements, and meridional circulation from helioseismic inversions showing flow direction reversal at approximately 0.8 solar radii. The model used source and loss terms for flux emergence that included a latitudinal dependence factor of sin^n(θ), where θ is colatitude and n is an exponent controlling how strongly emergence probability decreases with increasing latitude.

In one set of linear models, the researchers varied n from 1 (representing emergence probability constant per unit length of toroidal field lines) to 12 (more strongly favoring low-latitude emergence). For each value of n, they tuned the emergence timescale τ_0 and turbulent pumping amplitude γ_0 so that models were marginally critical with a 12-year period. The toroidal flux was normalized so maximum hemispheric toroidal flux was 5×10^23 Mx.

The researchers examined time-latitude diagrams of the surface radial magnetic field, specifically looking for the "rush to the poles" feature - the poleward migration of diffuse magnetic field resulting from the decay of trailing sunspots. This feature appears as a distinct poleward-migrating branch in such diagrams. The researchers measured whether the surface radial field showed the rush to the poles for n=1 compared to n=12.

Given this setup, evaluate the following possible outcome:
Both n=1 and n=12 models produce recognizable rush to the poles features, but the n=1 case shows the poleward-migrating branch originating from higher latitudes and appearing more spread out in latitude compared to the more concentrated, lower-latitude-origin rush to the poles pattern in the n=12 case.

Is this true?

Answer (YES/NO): NO